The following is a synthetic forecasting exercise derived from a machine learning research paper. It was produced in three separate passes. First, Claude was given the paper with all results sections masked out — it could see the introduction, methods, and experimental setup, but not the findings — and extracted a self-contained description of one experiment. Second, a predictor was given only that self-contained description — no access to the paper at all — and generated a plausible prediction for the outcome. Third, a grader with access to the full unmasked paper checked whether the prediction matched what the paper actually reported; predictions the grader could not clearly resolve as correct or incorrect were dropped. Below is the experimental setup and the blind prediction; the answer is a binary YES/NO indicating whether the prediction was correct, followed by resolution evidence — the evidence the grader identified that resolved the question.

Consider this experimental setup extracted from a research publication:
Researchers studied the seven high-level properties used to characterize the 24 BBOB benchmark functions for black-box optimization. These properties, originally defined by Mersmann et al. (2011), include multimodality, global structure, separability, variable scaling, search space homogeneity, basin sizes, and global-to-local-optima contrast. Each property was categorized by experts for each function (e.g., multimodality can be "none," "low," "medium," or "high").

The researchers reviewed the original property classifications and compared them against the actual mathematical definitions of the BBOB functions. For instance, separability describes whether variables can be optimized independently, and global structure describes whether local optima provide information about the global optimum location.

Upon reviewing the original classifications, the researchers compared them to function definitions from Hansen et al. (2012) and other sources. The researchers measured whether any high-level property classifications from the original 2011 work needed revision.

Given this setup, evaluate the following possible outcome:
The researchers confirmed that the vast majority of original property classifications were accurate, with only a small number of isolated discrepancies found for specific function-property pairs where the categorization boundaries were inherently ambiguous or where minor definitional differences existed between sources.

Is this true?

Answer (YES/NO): NO